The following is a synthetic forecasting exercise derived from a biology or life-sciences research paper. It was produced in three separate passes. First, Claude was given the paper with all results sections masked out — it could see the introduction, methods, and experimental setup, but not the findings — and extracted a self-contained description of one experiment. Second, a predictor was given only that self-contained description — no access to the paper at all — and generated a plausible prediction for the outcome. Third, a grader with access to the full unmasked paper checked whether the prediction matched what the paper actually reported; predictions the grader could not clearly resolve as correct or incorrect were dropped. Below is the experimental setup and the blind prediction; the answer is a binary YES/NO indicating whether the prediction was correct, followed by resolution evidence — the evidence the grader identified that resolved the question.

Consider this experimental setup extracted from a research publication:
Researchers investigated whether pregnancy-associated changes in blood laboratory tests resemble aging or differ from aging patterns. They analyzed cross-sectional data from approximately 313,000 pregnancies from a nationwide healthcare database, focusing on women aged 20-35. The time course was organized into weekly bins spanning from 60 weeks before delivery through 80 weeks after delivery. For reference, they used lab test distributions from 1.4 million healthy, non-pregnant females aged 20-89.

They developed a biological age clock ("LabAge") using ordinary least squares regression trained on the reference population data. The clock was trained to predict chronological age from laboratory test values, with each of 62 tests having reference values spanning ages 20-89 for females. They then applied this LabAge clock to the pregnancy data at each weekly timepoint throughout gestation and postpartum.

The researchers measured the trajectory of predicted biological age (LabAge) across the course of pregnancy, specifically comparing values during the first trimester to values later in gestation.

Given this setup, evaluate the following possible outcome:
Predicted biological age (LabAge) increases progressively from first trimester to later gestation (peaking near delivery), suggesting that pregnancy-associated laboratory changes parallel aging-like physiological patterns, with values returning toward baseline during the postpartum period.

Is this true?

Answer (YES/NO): NO